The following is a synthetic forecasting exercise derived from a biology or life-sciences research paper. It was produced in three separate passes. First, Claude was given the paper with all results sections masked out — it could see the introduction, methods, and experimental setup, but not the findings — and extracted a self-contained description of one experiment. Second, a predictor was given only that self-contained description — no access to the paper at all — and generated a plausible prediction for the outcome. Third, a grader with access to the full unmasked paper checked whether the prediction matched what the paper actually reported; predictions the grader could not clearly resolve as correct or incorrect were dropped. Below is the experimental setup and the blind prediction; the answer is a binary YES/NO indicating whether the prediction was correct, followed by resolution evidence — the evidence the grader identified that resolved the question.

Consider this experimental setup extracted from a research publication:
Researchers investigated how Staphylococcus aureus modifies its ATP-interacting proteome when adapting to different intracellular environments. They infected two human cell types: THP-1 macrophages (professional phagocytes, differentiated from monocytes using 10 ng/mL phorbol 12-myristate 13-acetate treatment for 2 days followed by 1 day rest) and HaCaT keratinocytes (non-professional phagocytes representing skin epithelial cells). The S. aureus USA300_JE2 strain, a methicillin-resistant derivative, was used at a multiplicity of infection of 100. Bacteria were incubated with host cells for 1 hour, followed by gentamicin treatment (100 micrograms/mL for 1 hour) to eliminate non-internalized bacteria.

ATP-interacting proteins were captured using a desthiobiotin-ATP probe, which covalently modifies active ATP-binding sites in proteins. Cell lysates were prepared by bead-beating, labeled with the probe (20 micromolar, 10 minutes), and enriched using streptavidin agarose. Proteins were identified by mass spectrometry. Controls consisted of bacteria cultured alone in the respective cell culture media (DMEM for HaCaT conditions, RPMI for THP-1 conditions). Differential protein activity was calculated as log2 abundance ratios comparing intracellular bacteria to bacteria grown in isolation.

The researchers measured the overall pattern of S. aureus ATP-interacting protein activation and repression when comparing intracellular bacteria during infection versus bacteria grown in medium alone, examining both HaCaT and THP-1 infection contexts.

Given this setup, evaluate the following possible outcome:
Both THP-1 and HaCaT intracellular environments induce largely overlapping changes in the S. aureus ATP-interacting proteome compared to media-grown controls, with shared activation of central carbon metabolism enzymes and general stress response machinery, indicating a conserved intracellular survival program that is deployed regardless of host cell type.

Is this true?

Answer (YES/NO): NO